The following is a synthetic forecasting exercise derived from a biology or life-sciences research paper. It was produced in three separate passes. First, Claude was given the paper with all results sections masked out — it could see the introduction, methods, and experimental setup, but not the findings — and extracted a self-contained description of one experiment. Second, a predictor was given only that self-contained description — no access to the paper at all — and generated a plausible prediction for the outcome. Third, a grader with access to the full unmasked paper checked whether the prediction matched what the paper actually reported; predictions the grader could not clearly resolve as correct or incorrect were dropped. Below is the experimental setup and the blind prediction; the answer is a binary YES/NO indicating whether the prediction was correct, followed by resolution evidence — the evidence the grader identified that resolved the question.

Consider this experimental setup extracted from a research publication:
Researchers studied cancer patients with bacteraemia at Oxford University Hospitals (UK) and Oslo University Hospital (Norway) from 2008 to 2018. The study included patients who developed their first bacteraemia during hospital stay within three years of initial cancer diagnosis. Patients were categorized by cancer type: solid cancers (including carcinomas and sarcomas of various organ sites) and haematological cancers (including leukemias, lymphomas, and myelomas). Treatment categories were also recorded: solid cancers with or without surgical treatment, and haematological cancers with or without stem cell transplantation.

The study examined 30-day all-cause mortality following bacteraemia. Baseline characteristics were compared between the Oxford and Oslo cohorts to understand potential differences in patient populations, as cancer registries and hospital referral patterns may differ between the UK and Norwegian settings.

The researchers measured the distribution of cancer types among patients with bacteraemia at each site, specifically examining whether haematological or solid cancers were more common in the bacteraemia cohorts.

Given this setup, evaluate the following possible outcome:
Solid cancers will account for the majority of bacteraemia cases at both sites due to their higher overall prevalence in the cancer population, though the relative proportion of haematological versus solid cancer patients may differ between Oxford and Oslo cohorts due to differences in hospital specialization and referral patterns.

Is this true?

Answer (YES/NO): YES